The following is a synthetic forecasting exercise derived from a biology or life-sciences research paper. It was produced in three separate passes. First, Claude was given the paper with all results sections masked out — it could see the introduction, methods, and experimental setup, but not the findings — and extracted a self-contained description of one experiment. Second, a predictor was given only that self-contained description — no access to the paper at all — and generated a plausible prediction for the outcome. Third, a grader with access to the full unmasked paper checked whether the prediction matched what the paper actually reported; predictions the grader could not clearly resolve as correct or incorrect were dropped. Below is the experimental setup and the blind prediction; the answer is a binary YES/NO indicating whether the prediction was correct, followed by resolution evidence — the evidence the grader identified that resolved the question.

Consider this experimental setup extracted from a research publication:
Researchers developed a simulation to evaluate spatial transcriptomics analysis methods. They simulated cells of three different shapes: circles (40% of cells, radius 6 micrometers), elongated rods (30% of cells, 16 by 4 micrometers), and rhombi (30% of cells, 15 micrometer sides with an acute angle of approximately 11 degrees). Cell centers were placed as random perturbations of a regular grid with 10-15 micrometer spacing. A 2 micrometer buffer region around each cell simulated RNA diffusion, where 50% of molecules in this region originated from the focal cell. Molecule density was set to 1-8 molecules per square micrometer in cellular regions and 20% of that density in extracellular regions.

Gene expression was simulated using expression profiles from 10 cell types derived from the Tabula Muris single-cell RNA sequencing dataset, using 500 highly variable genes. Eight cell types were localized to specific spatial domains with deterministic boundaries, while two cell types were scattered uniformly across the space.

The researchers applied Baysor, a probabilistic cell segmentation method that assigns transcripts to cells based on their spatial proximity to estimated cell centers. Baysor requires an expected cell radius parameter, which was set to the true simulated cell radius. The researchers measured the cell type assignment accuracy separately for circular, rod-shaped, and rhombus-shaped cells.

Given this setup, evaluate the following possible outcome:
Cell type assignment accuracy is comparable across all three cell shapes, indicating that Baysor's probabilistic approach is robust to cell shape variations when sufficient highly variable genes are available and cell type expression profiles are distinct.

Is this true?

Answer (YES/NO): YES